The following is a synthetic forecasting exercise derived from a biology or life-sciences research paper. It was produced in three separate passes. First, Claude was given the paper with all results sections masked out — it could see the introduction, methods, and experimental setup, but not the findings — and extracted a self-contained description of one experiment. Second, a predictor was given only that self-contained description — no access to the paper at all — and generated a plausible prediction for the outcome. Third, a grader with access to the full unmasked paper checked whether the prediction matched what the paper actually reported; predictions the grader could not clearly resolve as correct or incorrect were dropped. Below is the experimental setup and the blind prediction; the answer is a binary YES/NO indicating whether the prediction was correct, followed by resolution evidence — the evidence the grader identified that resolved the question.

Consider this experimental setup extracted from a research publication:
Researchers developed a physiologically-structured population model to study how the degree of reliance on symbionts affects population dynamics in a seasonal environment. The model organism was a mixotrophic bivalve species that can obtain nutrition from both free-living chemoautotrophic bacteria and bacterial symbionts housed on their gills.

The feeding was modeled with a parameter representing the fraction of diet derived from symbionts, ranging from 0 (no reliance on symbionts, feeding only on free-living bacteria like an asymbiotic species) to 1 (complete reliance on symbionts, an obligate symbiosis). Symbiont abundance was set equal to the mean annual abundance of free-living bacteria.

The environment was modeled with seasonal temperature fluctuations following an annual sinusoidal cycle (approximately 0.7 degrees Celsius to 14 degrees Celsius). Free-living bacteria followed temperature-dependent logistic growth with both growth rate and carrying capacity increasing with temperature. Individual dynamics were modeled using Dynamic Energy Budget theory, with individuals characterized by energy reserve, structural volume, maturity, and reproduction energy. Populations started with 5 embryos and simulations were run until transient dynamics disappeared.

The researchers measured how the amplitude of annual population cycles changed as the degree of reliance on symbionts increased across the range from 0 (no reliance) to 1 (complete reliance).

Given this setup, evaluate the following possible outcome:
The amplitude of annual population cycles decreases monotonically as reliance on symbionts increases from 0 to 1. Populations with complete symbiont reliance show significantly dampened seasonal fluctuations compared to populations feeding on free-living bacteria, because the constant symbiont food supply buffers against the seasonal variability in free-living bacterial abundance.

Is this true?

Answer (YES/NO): YES